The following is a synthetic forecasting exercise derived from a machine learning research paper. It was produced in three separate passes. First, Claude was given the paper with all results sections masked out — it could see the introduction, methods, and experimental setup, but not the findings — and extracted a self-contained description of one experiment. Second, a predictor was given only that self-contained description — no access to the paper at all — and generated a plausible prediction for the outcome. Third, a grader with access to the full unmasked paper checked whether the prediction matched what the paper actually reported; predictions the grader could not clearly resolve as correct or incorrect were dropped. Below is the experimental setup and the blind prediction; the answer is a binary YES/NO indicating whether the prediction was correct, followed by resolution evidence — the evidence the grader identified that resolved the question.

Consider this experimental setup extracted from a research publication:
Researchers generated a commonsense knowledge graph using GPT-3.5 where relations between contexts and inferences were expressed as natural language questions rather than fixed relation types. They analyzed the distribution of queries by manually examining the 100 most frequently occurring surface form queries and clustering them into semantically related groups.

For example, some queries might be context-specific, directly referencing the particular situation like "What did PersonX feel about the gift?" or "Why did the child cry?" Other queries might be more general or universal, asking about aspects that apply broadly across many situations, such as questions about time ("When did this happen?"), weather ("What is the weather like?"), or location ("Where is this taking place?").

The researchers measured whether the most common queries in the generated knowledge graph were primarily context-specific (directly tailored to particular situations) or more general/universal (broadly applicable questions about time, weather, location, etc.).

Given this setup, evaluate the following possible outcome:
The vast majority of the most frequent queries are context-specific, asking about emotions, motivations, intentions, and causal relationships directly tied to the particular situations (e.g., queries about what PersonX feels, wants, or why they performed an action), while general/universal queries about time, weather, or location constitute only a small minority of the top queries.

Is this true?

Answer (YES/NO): NO